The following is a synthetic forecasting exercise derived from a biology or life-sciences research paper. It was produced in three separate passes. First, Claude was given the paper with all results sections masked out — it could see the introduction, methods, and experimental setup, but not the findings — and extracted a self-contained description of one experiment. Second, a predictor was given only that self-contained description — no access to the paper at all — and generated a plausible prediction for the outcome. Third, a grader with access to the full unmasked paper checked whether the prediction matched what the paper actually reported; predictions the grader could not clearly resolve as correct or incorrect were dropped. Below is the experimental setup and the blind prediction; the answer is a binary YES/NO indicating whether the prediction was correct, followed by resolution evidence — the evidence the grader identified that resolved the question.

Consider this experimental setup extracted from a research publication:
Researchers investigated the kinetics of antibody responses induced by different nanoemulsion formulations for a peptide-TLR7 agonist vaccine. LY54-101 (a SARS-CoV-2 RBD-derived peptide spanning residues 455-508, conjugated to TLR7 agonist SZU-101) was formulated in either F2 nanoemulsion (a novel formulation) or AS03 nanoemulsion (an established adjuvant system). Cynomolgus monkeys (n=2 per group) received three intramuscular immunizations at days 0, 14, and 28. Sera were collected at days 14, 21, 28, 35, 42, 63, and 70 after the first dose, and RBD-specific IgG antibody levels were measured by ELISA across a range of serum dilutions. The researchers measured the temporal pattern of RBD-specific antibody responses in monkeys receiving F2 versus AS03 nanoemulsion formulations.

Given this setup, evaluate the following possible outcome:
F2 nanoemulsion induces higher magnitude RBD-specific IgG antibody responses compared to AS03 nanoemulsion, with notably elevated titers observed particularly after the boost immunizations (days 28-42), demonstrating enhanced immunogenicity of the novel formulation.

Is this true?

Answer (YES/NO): YES